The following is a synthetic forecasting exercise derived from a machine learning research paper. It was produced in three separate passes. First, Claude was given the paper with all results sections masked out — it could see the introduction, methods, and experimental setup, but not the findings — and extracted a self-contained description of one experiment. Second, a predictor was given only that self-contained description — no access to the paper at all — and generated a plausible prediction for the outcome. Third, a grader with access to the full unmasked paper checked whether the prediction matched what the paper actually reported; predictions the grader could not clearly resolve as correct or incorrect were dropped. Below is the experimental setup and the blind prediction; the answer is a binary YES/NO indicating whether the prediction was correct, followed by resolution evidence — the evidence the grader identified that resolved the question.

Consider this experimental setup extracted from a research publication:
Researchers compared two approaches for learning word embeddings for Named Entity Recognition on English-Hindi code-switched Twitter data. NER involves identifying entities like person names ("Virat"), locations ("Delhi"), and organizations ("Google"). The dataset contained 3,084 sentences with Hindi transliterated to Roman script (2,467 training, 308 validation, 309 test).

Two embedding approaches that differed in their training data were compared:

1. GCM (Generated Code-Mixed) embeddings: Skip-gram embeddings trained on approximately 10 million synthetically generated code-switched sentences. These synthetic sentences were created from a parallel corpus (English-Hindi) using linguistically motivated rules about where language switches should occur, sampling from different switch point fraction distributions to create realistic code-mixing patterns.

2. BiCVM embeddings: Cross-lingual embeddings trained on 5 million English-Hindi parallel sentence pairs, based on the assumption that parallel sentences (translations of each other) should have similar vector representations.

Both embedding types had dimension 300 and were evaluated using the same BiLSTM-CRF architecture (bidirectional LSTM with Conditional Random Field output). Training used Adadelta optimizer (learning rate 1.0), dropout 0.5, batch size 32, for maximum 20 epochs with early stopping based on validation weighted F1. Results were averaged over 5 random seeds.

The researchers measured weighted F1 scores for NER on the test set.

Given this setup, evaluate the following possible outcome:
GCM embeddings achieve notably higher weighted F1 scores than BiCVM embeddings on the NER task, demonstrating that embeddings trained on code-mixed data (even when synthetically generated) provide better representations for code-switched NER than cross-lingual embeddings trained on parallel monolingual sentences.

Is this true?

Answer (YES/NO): NO